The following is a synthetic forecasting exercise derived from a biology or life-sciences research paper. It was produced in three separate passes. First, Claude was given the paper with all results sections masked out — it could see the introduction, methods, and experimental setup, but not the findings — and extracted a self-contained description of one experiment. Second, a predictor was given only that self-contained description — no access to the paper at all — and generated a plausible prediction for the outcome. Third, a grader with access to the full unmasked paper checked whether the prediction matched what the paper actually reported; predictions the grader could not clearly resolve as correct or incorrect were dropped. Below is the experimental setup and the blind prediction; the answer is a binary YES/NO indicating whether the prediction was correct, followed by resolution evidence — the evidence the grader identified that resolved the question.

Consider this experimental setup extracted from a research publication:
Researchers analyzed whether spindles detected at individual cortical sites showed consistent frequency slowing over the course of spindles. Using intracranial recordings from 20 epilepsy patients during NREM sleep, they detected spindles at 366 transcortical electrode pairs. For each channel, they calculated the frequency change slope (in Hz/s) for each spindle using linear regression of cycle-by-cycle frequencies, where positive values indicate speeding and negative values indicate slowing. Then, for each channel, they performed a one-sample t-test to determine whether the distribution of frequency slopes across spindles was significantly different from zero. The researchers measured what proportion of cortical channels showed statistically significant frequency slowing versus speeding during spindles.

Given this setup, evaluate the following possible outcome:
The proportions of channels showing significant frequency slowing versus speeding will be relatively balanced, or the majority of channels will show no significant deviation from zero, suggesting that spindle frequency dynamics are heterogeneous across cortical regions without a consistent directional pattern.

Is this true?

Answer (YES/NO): NO